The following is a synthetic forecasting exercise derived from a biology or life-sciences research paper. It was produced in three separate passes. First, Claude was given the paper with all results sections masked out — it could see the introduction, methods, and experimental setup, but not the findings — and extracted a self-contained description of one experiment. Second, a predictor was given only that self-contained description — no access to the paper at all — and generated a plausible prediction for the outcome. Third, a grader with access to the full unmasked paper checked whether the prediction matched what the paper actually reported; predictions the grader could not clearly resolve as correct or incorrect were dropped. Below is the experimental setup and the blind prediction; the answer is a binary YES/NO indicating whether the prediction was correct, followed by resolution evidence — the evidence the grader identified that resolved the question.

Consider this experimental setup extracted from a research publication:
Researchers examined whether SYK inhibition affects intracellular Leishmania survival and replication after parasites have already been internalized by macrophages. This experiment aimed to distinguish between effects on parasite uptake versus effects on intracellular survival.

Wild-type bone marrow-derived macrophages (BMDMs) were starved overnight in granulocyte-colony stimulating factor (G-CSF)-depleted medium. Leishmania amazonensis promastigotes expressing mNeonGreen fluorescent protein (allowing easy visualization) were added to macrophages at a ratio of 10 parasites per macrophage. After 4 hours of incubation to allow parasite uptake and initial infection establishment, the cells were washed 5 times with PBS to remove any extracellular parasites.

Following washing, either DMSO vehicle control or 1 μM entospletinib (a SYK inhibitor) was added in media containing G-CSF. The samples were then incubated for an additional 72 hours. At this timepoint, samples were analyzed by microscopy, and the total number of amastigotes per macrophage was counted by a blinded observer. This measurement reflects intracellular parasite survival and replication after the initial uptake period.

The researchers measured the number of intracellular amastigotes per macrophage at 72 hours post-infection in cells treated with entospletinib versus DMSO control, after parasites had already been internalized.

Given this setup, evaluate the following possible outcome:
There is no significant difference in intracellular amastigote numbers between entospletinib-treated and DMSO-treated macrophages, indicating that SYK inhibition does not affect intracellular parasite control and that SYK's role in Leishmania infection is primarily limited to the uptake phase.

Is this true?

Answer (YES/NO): YES